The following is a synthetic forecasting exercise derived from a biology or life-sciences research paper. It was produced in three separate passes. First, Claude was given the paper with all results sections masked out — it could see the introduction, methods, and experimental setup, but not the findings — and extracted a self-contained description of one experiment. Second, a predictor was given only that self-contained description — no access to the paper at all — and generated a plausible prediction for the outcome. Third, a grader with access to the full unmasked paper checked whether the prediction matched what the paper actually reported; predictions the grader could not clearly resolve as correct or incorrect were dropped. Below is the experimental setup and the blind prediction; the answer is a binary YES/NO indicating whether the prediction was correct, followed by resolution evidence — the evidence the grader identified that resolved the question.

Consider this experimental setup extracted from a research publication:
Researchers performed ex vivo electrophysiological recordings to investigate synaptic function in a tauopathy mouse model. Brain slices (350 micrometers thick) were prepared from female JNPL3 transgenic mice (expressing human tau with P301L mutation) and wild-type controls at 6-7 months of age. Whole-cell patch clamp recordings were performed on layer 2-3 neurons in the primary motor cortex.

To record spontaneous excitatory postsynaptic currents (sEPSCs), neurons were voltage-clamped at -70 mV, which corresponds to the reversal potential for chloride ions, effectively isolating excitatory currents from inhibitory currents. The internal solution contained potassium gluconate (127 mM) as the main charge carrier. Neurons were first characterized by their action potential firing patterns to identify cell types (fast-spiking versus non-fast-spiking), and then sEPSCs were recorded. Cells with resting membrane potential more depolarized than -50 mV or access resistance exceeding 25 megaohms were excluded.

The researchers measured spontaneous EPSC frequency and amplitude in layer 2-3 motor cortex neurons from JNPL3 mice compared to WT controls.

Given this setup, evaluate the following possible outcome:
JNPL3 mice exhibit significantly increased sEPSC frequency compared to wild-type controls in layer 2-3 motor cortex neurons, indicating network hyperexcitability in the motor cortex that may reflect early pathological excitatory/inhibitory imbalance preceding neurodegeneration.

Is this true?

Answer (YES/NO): NO